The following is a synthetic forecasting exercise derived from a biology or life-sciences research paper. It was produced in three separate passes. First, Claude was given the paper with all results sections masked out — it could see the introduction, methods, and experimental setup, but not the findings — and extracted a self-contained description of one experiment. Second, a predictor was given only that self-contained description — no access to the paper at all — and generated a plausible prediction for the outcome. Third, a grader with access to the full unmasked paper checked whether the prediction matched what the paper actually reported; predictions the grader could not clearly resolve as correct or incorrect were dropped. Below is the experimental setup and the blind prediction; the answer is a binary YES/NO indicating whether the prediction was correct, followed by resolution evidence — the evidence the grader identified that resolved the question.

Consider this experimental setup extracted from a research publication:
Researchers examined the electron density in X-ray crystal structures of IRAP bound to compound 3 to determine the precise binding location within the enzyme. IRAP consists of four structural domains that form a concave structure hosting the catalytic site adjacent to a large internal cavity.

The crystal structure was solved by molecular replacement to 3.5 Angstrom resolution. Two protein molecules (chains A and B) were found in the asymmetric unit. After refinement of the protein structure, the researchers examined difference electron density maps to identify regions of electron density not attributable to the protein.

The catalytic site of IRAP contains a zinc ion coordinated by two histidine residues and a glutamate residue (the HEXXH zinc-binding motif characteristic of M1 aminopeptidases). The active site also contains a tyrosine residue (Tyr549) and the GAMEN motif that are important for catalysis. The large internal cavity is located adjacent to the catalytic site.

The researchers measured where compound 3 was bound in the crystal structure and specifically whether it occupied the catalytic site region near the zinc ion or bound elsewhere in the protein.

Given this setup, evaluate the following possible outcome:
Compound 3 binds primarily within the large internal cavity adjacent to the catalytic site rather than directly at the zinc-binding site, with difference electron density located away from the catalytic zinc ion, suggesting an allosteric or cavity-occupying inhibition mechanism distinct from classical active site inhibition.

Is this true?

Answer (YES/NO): NO